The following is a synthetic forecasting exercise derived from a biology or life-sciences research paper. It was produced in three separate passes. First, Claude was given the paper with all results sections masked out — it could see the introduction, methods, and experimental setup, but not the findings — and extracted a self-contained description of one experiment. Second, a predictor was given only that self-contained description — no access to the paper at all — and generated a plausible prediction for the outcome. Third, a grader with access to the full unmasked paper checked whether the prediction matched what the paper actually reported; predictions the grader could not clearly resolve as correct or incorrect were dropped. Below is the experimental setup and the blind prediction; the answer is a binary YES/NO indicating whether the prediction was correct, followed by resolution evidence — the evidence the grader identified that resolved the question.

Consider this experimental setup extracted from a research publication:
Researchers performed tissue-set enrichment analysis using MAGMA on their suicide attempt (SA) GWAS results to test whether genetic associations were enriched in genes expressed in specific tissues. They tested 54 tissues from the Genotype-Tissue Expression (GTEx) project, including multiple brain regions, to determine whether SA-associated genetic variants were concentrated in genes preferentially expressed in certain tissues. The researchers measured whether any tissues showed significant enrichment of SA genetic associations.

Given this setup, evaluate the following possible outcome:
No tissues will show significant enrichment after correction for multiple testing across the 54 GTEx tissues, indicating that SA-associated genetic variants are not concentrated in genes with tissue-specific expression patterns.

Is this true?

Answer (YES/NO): YES